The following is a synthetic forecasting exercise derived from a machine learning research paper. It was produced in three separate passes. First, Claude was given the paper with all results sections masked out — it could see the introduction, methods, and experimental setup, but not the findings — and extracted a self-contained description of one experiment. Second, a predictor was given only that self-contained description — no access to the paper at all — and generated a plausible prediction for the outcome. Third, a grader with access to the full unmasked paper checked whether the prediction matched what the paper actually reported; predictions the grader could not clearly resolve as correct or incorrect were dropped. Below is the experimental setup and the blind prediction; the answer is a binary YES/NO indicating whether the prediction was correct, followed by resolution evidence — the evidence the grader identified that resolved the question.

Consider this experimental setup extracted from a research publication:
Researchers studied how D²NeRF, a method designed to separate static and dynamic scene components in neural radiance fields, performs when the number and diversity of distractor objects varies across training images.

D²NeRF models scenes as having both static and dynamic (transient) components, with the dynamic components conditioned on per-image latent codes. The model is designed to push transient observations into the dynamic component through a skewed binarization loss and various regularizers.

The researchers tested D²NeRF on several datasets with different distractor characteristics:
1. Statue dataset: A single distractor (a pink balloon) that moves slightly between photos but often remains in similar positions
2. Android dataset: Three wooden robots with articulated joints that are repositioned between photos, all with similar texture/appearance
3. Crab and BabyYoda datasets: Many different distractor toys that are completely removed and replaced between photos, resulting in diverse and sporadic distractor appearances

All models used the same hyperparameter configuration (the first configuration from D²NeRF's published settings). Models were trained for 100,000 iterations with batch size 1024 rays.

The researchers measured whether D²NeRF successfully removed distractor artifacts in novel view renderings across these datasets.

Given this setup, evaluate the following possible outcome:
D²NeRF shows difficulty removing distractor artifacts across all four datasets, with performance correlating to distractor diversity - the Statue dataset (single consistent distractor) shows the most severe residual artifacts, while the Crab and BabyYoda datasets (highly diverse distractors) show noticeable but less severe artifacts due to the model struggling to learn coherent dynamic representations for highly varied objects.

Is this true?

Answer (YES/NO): NO